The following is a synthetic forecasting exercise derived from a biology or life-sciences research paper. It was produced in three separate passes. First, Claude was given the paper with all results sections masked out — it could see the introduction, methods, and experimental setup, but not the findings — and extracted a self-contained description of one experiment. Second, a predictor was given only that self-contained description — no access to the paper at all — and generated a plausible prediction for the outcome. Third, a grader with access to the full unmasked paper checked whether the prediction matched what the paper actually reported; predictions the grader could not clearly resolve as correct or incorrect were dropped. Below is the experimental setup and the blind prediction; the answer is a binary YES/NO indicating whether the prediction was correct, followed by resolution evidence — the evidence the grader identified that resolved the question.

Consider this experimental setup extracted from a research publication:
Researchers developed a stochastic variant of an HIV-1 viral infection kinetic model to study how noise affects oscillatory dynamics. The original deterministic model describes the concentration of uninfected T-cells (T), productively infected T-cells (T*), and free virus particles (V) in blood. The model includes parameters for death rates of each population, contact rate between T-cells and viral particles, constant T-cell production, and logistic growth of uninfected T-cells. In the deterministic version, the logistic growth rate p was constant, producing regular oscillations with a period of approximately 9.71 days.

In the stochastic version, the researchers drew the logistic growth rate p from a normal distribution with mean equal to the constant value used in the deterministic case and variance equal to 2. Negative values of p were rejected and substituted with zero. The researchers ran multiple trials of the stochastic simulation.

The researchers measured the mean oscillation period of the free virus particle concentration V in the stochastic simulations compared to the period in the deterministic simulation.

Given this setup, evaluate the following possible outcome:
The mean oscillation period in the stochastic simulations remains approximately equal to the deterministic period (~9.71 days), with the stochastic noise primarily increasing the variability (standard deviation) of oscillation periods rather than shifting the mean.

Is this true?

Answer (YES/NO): YES